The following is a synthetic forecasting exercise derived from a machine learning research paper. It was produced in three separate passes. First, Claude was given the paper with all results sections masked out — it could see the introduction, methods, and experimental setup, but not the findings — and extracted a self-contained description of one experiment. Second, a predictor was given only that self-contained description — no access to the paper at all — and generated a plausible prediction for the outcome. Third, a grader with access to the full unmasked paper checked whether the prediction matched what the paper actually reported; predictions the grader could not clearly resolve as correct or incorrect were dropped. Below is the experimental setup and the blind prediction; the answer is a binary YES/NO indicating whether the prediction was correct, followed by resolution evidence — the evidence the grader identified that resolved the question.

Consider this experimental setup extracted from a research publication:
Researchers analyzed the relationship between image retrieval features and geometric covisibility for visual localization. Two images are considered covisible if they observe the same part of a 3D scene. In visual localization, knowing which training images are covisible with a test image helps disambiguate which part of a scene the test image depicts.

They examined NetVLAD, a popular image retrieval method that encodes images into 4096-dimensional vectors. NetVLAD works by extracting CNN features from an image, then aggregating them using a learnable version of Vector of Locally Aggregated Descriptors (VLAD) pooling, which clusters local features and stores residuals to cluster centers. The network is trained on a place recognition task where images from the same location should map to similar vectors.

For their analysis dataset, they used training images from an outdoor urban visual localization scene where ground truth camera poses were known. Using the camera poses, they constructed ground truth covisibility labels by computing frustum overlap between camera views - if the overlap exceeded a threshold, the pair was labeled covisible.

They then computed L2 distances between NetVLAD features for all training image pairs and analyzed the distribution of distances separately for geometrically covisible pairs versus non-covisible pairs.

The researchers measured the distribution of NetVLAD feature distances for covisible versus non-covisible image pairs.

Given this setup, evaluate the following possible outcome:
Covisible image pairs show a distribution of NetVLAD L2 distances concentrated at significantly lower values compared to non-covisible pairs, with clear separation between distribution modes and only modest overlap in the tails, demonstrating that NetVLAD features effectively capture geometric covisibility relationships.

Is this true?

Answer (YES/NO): NO